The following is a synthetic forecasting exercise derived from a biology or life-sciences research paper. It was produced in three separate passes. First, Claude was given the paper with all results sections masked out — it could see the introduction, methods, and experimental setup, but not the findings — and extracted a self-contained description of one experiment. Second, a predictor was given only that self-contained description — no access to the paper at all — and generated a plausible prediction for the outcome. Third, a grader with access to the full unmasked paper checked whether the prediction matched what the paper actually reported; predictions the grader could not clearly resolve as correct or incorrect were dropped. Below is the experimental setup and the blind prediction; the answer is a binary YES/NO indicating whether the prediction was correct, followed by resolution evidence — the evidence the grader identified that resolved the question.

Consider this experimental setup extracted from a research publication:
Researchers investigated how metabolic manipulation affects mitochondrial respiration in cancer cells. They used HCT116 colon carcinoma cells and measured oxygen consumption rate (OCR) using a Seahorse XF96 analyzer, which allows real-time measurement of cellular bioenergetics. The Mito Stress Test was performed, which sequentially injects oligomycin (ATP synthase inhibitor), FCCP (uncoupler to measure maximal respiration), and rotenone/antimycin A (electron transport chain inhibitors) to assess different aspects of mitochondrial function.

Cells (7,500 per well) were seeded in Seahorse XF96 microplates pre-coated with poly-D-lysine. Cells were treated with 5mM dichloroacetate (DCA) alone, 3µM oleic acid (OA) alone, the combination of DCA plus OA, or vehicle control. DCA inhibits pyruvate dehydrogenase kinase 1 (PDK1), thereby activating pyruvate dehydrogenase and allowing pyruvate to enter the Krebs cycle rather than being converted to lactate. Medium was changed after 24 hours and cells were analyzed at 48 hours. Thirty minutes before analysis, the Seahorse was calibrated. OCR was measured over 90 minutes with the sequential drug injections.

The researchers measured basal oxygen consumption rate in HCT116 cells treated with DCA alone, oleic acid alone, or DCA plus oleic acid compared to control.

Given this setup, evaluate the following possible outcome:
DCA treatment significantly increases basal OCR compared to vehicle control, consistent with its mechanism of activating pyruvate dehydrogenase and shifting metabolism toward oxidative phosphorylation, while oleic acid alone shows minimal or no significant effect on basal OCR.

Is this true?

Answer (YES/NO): NO